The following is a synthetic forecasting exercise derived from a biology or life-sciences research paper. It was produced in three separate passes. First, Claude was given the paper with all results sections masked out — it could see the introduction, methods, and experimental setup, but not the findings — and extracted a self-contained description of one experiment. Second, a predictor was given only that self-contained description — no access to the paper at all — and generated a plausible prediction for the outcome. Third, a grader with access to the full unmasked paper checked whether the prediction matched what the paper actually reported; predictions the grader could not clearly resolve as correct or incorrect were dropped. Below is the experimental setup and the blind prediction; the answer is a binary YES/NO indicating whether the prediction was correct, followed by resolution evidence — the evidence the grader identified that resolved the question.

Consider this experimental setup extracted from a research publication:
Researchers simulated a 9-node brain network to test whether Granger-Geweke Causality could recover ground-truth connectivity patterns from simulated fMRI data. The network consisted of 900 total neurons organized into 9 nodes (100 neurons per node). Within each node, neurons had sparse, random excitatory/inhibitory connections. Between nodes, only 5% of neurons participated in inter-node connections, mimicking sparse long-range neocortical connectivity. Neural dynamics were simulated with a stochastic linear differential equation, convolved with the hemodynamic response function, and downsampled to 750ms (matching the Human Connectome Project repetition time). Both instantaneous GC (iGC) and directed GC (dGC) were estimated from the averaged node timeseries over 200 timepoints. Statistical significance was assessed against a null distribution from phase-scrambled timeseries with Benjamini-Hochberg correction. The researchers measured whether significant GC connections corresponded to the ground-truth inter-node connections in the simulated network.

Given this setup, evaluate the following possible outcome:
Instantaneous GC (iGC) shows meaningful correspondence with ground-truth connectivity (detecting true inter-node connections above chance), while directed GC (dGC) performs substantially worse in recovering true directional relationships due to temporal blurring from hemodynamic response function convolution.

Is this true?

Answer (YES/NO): NO